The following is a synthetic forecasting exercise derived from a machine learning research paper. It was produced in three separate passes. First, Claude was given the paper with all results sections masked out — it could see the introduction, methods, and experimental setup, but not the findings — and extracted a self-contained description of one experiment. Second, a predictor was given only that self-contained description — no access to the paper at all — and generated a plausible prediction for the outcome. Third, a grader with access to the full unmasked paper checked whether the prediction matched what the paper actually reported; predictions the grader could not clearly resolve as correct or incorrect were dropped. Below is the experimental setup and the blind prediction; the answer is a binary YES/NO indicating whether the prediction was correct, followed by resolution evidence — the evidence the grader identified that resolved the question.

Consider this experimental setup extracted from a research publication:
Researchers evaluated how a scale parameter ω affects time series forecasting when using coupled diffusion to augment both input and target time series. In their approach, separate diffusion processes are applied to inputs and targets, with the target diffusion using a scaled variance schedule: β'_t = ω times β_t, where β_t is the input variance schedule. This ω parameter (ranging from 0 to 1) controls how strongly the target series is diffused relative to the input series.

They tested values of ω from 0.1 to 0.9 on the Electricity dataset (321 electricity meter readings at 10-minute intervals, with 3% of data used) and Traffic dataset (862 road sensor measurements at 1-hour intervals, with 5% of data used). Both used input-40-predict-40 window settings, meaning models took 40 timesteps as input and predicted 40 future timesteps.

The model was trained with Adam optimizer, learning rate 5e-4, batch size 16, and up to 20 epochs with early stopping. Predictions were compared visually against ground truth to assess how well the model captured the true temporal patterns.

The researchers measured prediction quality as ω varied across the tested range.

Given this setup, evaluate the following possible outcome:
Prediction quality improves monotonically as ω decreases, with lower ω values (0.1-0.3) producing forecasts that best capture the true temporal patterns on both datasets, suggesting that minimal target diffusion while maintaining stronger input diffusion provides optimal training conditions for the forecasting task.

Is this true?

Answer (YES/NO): NO